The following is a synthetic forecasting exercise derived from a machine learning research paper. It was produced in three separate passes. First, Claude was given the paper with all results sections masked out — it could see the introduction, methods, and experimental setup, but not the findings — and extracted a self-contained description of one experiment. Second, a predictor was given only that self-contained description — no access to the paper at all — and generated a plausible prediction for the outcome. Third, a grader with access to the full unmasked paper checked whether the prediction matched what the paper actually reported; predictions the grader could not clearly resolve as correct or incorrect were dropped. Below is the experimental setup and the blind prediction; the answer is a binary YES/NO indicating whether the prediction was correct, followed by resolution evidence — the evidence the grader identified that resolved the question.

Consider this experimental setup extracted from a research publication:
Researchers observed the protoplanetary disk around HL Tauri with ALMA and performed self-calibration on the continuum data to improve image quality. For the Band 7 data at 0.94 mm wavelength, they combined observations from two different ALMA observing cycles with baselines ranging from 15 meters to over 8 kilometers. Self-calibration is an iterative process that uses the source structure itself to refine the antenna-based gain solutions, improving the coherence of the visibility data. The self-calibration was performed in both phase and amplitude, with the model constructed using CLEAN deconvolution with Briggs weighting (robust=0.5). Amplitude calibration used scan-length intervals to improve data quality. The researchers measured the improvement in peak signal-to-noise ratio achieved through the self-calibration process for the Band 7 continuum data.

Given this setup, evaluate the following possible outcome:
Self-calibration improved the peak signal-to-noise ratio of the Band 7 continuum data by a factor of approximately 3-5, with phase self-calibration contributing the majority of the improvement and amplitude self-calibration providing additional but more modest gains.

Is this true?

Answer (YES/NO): YES